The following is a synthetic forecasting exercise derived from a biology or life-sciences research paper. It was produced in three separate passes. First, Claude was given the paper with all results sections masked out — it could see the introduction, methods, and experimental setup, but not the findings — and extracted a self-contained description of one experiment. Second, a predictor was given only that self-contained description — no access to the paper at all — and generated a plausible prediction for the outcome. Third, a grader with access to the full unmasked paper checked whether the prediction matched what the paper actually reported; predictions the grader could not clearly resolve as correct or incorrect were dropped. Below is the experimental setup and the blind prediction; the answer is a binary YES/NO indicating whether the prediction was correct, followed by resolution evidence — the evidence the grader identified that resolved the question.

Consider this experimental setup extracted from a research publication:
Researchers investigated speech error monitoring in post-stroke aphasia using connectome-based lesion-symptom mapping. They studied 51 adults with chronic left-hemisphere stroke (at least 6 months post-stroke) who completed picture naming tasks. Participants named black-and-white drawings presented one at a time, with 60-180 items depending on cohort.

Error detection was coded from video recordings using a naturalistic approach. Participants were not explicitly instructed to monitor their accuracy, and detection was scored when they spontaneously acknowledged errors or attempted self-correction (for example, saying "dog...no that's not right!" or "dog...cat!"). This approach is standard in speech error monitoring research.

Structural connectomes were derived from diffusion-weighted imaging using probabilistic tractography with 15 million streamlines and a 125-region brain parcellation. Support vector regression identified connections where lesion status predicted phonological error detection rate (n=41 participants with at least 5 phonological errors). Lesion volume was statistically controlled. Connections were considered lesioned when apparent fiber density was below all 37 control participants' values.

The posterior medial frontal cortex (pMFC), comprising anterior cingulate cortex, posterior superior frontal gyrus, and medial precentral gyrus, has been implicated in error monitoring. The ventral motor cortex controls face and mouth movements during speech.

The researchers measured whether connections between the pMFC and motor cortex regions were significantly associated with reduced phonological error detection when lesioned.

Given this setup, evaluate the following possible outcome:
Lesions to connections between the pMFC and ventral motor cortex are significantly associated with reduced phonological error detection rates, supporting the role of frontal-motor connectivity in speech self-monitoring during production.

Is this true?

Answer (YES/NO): YES